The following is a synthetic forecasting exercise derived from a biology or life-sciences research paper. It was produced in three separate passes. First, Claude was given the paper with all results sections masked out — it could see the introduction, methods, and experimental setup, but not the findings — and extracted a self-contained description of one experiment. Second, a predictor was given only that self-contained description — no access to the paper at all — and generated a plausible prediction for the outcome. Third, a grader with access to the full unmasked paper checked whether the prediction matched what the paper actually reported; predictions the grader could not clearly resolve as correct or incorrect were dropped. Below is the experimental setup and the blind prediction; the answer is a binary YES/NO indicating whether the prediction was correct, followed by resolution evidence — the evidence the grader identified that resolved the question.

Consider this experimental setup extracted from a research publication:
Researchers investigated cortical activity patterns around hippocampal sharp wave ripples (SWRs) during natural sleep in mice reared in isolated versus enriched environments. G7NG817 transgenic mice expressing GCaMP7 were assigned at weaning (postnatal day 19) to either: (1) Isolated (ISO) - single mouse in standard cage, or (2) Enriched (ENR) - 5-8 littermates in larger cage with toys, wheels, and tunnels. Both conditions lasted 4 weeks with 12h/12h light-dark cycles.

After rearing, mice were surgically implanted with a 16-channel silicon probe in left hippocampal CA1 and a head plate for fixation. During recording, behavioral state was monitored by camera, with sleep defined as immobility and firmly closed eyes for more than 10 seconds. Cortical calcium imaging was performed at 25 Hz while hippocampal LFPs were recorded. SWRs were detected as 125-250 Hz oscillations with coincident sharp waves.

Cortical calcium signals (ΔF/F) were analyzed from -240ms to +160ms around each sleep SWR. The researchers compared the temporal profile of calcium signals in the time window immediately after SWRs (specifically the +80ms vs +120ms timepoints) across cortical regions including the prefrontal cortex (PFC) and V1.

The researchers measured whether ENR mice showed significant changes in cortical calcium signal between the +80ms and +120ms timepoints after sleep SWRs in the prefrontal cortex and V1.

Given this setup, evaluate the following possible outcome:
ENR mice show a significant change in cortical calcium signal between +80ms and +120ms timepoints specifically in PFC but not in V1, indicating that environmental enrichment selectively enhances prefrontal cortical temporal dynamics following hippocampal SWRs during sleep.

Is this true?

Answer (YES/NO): NO